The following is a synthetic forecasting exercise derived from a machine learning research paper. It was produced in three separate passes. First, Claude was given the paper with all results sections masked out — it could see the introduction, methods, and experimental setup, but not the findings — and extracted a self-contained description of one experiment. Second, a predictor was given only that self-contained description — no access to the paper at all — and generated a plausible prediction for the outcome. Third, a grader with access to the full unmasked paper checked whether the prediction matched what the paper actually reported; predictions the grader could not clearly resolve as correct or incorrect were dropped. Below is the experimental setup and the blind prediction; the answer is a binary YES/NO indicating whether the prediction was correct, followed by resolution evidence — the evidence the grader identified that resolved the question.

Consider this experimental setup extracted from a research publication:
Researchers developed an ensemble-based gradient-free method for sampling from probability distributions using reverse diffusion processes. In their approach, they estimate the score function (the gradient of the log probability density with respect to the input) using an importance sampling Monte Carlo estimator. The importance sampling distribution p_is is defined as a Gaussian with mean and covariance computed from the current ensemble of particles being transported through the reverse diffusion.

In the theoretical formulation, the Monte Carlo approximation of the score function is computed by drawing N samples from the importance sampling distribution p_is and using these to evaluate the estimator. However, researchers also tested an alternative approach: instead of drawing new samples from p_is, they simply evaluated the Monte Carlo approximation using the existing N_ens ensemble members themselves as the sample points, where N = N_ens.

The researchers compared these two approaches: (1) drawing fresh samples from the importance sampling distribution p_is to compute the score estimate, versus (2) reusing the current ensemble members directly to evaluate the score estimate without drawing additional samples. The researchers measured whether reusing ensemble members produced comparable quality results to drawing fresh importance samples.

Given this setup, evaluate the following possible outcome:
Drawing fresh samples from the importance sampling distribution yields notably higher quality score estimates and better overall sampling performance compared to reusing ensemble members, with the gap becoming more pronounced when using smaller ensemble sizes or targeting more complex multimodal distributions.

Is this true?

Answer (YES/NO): NO